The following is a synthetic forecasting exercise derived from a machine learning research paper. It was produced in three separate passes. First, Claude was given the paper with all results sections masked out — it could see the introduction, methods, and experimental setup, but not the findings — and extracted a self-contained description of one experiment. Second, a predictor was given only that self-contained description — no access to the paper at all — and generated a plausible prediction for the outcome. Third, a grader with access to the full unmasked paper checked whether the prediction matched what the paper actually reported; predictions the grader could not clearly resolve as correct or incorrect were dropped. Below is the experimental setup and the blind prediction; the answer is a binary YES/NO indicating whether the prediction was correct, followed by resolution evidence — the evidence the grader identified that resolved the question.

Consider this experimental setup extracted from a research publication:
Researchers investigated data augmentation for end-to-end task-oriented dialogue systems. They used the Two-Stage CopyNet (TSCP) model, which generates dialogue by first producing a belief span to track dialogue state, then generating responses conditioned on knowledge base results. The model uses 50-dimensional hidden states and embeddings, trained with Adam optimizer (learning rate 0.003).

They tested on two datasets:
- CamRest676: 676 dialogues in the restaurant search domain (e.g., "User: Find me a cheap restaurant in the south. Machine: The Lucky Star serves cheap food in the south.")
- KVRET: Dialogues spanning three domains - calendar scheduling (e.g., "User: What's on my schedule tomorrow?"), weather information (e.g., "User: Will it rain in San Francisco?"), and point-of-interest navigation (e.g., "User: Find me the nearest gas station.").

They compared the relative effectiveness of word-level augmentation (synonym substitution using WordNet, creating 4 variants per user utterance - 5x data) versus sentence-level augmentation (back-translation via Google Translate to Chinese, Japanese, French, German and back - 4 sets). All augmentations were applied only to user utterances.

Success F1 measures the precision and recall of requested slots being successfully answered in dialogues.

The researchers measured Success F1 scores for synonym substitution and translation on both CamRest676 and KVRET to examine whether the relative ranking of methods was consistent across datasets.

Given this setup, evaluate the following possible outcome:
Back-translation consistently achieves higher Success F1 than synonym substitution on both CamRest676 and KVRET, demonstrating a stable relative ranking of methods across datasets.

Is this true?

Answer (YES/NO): NO